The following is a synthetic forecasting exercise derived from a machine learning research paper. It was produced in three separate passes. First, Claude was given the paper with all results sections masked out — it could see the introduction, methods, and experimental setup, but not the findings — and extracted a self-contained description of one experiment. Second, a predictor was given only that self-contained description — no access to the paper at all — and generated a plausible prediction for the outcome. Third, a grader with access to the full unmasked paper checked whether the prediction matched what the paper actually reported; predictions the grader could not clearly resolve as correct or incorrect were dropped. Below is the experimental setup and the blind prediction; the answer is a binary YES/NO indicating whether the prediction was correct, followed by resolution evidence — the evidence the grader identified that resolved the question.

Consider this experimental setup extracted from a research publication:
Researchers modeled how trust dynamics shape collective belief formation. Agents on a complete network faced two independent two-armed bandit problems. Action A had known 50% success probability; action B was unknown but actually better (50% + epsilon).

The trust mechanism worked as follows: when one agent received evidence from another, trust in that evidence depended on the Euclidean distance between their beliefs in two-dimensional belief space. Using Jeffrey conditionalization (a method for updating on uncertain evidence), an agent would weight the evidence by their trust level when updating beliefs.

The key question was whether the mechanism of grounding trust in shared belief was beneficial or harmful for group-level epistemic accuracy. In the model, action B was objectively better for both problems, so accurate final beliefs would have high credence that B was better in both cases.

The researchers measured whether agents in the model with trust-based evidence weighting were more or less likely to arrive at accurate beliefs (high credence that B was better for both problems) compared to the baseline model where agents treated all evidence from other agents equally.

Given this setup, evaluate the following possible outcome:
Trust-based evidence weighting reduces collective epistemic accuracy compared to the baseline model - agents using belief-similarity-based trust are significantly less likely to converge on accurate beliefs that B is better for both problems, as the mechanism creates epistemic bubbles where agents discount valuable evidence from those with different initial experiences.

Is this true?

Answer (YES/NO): YES